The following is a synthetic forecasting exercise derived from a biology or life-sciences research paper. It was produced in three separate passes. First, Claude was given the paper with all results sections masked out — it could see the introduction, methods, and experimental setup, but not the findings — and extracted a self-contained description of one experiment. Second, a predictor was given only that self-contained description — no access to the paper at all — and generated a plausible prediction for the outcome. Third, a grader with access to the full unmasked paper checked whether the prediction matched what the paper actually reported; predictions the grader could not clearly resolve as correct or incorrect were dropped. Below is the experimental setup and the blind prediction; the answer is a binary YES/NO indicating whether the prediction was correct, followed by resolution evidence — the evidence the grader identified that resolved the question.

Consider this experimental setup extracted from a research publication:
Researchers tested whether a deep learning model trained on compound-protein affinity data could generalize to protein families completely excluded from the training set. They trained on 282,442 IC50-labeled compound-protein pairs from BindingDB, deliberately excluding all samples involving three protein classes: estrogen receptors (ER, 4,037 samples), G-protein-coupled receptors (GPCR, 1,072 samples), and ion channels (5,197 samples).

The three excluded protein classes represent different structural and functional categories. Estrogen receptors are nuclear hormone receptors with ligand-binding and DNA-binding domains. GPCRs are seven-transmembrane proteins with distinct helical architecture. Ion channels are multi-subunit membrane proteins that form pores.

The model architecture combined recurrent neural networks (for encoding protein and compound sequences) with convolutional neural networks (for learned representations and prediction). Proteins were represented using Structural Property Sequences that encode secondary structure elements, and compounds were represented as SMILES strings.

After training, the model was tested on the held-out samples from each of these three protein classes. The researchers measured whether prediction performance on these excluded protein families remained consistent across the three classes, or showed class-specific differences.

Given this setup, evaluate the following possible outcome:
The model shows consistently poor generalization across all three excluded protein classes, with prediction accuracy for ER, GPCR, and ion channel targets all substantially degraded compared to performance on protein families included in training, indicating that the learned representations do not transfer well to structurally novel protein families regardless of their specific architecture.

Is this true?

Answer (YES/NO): NO